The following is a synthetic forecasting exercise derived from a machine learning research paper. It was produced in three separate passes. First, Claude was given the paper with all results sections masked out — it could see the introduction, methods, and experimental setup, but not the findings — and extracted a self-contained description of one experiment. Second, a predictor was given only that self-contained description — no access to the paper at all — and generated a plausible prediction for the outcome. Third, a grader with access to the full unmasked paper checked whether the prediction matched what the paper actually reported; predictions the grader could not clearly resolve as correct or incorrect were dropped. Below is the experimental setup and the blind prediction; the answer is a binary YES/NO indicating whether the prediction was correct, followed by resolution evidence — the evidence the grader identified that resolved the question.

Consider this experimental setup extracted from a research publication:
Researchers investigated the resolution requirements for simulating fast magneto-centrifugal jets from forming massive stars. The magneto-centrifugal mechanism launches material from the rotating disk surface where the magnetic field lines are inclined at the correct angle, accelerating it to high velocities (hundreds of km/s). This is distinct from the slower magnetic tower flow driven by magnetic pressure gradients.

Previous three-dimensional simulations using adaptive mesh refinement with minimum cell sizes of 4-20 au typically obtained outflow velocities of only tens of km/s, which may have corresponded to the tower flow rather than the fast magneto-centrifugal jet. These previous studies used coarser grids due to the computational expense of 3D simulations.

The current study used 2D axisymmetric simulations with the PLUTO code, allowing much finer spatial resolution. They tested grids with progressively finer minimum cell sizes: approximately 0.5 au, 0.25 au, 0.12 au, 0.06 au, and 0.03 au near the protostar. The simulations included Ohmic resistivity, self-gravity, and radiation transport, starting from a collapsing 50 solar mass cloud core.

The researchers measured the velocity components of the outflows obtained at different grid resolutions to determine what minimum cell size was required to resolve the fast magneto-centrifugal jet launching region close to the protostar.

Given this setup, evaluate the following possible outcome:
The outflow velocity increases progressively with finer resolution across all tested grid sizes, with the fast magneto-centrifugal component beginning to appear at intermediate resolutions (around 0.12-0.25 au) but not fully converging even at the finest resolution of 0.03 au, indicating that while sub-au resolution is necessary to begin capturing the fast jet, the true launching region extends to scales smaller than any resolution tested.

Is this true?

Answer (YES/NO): NO